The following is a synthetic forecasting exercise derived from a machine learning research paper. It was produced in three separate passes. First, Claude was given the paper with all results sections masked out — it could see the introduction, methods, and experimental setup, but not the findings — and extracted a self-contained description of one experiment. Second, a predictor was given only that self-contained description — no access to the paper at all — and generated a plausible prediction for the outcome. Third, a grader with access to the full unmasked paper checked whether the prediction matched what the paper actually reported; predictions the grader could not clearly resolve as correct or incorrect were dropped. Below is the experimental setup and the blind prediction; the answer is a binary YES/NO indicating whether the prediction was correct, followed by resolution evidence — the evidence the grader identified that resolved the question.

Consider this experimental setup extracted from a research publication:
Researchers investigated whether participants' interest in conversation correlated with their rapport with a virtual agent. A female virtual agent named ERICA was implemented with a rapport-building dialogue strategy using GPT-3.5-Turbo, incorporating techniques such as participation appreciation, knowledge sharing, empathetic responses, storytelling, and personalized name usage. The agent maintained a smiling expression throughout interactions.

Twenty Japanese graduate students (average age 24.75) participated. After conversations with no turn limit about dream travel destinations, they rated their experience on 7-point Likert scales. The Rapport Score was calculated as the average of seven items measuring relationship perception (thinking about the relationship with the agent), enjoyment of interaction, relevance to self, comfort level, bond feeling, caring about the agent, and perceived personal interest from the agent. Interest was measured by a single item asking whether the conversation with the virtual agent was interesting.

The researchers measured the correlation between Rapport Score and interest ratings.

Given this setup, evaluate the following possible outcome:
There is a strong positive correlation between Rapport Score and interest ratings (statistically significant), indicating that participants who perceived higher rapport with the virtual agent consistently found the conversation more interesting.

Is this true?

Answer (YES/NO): NO